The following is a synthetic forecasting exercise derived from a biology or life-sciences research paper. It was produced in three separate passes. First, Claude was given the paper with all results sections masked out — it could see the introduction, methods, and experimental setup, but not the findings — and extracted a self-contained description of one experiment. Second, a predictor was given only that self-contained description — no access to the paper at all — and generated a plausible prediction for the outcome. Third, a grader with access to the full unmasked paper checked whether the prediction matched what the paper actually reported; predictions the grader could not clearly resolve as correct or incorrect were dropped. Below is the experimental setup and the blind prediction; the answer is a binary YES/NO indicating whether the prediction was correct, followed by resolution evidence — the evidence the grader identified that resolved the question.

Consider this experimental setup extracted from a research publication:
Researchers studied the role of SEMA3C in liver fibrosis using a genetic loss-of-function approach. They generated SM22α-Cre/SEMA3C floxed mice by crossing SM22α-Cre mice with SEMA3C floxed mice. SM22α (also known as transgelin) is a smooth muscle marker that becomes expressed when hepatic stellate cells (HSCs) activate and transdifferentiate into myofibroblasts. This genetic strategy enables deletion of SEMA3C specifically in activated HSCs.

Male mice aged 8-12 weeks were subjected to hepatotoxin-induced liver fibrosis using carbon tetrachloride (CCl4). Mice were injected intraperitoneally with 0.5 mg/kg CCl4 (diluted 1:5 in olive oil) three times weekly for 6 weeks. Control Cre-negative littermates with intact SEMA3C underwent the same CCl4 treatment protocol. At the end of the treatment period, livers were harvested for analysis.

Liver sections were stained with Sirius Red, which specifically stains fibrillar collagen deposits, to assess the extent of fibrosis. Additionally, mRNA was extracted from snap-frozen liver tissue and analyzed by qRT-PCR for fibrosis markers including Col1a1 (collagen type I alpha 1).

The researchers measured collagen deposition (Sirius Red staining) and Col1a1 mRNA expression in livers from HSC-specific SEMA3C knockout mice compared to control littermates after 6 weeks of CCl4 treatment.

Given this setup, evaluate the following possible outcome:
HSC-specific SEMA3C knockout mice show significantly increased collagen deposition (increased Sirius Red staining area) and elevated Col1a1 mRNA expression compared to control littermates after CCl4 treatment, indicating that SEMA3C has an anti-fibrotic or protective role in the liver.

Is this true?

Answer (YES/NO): NO